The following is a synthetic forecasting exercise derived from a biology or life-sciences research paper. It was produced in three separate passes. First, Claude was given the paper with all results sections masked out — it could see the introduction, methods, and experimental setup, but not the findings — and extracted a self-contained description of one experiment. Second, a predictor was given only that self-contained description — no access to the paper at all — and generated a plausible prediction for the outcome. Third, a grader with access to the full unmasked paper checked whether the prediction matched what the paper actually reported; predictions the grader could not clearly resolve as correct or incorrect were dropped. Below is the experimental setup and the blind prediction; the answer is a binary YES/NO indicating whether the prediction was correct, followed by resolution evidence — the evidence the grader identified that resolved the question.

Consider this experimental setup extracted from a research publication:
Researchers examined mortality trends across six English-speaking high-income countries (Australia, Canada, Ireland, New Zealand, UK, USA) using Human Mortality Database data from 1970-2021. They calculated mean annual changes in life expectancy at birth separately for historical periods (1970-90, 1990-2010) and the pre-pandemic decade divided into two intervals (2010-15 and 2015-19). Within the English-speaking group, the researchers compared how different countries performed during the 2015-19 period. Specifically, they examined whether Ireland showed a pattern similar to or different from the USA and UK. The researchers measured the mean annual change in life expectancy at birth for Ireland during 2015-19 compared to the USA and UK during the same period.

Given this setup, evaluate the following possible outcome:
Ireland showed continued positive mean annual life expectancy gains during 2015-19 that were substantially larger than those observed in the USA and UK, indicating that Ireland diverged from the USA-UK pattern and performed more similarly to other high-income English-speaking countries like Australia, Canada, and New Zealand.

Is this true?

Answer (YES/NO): NO